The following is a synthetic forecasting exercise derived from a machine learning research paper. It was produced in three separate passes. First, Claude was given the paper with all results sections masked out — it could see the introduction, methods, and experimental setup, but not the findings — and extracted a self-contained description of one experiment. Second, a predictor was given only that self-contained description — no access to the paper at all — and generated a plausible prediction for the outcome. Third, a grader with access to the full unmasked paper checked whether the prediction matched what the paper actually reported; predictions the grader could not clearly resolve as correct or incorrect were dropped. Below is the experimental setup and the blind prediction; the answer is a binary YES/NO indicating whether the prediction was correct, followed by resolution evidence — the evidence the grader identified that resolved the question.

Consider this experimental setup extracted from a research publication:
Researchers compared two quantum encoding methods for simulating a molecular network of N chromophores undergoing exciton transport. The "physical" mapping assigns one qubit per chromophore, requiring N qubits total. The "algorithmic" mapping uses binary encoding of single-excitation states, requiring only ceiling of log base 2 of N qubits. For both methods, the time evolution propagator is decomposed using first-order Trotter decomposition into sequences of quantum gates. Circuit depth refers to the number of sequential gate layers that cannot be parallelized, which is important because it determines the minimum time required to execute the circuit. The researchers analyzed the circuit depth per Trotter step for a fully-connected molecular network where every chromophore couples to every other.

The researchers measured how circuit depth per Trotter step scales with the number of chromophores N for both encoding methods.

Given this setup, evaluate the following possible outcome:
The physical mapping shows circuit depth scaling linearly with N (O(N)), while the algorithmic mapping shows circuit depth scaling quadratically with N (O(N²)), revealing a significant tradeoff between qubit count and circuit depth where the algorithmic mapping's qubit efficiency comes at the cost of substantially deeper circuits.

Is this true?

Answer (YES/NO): NO